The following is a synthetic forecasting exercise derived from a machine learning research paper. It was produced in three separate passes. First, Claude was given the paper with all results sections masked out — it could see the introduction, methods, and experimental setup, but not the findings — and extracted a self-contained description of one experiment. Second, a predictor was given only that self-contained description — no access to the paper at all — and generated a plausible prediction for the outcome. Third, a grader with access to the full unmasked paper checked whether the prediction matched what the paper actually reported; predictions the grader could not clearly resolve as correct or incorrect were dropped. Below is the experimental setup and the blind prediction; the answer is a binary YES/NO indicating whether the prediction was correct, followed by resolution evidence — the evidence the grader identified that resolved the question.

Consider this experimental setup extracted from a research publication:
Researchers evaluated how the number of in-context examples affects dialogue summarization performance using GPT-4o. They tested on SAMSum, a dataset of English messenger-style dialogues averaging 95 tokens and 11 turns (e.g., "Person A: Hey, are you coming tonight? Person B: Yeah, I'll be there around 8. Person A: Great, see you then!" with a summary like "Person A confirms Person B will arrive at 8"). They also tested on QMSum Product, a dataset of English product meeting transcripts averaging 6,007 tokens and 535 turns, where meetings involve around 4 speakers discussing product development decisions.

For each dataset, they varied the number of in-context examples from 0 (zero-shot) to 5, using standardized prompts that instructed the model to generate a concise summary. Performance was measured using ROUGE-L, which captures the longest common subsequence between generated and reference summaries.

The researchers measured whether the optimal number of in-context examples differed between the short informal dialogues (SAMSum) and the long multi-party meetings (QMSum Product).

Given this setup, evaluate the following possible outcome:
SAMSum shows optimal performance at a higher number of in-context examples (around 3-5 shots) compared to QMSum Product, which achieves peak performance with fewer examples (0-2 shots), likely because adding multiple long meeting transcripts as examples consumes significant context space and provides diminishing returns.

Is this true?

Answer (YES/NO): NO